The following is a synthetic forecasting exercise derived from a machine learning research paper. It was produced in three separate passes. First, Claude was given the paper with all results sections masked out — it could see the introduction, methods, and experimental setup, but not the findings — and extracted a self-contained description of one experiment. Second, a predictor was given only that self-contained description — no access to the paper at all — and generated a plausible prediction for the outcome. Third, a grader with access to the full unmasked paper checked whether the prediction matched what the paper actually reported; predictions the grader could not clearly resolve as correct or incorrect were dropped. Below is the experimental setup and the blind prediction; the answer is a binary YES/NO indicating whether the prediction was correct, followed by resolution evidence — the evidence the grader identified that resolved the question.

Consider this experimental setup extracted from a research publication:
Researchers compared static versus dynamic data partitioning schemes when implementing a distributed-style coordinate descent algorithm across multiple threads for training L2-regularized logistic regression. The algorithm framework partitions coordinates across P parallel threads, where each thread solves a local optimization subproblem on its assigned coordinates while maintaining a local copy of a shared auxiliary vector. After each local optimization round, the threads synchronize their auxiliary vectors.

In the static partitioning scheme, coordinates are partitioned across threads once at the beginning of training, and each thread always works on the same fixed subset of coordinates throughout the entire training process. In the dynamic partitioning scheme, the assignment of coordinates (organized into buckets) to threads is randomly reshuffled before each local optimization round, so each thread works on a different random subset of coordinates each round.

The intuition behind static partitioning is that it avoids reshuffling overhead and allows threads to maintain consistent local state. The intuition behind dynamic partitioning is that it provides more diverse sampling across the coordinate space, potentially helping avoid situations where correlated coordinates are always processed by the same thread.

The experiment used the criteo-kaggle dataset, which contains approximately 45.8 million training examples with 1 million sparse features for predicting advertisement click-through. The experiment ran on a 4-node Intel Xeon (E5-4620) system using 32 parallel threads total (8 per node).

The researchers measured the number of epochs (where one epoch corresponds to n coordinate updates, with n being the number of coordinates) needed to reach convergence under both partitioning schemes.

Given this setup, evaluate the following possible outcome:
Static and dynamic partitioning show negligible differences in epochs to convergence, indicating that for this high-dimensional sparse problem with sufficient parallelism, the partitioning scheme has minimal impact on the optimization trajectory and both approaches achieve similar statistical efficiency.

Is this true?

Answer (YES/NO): NO